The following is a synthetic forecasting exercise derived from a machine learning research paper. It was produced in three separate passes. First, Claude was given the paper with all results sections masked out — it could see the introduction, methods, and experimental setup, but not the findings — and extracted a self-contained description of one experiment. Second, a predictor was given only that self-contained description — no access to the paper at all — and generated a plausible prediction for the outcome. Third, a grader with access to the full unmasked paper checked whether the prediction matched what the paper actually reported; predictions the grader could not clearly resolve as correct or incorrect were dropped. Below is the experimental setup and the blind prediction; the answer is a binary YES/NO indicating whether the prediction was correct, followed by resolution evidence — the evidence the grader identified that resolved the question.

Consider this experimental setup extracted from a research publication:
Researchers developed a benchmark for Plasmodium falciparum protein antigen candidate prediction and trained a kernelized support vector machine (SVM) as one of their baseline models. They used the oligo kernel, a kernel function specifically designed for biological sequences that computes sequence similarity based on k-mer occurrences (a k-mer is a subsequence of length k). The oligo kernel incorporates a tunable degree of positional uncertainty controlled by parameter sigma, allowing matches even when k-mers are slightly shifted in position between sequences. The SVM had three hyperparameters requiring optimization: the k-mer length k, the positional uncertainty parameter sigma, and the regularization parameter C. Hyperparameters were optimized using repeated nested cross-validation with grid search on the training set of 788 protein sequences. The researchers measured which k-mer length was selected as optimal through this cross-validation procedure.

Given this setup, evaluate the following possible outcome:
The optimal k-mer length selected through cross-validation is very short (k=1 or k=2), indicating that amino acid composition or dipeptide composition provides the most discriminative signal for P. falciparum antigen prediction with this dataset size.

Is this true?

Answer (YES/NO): YES